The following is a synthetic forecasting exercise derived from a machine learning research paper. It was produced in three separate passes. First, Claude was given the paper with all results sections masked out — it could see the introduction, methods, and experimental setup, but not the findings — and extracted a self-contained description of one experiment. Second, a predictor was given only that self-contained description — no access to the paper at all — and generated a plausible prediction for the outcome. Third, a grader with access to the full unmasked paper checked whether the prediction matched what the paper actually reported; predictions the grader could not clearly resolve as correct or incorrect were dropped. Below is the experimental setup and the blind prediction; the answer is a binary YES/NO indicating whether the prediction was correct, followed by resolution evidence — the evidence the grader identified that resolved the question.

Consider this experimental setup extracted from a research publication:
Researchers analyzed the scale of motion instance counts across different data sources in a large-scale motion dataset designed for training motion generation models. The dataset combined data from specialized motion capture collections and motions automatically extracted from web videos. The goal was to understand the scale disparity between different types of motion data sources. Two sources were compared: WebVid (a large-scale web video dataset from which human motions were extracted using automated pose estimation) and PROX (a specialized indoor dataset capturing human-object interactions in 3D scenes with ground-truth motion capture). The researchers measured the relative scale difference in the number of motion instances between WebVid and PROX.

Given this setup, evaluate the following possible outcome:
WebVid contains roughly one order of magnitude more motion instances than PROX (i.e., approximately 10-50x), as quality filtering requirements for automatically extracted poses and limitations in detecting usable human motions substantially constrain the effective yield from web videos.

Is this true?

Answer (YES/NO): NO